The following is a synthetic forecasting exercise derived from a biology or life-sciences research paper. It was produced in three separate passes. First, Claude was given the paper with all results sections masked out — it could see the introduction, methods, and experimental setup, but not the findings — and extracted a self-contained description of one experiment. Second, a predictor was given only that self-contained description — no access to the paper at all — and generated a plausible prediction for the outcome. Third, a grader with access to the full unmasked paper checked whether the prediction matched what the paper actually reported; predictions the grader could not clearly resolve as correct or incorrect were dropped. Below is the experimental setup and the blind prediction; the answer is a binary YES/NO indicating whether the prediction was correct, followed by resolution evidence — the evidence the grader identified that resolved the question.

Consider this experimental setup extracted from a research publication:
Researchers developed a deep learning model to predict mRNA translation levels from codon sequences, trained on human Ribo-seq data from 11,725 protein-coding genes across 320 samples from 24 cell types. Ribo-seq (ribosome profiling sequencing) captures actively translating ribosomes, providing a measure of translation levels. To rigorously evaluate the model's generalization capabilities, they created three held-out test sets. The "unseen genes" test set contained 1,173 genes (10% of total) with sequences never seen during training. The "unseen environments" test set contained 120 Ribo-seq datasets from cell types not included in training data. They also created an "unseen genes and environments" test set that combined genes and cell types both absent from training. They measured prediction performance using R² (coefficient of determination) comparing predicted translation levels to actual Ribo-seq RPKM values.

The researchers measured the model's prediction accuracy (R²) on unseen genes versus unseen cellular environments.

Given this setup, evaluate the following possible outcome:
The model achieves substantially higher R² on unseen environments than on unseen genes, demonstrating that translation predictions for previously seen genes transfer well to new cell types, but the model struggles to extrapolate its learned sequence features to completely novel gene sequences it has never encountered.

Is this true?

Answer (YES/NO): YES